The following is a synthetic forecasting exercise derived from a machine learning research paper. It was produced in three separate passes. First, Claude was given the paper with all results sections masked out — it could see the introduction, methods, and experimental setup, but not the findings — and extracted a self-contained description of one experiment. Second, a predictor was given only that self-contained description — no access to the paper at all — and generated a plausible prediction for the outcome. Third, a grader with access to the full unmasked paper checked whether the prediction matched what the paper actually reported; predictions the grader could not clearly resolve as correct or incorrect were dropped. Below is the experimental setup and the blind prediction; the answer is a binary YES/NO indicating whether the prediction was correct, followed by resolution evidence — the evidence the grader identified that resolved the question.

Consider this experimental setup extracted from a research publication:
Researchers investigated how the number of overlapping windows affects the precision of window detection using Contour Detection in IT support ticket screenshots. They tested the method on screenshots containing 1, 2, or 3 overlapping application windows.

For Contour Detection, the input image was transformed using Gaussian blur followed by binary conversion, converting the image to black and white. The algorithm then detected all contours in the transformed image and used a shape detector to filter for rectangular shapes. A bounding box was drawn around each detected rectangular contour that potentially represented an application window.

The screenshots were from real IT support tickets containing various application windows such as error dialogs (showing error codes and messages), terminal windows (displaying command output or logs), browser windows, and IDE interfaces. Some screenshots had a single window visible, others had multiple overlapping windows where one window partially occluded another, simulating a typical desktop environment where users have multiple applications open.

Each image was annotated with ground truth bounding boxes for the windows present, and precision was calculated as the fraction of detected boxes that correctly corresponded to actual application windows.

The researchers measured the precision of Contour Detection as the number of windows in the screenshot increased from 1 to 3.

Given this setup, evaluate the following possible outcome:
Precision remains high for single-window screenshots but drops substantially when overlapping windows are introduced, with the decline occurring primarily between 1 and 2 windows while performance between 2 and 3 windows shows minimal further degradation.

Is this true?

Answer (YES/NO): NO